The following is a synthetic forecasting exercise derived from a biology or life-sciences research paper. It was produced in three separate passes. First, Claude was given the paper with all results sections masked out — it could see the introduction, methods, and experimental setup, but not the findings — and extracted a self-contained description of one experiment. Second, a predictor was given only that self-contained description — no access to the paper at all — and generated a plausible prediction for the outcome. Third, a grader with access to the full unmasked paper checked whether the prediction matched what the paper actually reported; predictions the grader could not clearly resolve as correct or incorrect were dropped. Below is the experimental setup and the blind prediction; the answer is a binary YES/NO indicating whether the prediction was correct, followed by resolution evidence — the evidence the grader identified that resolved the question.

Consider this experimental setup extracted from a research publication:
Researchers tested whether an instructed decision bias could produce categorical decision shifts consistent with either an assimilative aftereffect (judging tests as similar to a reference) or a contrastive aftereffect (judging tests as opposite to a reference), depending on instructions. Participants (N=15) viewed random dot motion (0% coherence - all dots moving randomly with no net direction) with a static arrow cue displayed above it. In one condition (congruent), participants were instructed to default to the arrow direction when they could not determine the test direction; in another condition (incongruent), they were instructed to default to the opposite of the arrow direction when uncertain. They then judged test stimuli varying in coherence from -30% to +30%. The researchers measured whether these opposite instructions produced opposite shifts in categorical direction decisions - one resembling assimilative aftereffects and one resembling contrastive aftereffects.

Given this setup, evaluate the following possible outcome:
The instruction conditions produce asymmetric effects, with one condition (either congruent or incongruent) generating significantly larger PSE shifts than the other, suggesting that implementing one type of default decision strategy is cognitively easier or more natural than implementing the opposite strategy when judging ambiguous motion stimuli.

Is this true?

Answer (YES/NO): NO